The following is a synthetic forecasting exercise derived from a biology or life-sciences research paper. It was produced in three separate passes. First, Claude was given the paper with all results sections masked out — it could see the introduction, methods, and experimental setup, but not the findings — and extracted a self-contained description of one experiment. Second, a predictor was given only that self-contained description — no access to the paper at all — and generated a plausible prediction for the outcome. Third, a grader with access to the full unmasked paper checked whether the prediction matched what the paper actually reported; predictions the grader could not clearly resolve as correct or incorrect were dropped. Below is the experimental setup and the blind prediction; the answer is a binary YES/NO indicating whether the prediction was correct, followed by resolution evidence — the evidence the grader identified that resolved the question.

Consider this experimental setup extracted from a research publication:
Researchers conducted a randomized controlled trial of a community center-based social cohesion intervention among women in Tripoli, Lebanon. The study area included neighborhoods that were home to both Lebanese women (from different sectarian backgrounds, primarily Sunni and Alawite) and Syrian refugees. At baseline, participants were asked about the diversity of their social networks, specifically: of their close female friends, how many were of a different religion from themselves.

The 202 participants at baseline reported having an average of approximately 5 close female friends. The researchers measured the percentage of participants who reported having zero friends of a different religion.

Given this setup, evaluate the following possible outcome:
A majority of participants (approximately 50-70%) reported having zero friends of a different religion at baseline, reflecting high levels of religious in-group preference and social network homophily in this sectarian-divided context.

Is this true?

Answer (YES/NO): NO